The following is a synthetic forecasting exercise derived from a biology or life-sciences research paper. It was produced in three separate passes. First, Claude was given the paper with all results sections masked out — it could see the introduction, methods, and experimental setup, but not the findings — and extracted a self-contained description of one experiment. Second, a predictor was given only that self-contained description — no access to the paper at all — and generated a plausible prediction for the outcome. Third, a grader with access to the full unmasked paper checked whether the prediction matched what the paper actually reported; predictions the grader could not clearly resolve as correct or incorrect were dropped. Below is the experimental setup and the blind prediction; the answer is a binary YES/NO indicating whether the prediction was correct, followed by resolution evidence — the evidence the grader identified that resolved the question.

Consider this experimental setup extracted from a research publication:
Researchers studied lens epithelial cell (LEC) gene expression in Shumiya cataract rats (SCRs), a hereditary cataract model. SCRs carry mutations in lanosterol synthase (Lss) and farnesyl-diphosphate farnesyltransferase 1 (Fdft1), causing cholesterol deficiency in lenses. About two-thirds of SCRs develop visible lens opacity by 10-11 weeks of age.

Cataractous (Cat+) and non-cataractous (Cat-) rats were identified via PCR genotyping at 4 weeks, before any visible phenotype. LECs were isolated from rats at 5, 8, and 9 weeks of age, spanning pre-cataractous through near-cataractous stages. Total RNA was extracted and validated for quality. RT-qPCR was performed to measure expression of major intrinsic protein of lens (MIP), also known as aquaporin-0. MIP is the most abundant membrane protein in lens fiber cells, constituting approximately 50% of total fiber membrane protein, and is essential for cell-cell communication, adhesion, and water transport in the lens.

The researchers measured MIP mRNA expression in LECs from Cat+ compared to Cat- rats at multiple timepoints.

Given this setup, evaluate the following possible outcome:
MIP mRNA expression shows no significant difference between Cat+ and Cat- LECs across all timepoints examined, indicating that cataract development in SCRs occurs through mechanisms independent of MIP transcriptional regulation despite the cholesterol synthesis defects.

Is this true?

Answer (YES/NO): NO